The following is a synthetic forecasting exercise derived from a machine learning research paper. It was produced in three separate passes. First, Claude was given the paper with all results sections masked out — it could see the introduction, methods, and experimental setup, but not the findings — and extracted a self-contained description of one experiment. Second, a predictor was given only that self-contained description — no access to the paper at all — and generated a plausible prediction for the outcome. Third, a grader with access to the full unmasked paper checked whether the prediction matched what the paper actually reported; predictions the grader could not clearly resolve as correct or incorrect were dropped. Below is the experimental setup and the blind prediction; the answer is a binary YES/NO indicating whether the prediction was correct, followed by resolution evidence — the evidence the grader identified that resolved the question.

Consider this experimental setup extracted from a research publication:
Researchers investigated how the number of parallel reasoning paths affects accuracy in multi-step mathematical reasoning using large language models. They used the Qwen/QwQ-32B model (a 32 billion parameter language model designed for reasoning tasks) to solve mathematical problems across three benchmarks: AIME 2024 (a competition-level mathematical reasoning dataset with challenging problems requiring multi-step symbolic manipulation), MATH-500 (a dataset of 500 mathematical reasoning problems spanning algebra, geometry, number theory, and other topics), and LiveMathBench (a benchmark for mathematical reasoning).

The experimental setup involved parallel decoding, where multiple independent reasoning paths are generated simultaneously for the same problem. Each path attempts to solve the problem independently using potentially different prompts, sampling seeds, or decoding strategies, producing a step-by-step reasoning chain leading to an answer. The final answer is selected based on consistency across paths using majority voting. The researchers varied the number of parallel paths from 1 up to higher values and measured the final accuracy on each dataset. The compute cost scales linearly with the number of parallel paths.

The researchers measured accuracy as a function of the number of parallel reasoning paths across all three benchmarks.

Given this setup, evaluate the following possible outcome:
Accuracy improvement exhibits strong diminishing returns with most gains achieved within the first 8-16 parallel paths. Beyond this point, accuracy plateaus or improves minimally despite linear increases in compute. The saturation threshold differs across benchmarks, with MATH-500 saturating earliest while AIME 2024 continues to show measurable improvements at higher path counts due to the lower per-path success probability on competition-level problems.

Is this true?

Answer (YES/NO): NO